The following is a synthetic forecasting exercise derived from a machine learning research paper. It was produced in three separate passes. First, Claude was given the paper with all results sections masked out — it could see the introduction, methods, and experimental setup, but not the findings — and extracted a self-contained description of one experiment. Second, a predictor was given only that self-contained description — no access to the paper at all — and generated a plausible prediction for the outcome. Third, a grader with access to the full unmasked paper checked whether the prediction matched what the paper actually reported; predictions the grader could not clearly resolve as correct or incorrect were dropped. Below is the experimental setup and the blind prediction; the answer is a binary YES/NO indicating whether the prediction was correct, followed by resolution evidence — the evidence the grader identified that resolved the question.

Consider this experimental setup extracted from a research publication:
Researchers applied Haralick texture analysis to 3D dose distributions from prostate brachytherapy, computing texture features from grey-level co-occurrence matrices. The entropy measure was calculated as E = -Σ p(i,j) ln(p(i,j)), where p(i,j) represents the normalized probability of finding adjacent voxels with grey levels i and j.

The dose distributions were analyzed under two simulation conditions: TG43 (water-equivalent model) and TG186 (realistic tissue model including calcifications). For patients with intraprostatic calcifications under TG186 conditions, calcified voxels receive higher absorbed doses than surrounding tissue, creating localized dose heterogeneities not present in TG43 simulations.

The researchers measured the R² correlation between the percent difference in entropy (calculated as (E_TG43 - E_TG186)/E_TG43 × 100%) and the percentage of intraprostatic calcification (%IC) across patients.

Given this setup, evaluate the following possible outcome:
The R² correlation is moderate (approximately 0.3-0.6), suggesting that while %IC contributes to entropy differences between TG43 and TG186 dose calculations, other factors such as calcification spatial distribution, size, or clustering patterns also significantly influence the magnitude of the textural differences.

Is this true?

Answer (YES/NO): NO